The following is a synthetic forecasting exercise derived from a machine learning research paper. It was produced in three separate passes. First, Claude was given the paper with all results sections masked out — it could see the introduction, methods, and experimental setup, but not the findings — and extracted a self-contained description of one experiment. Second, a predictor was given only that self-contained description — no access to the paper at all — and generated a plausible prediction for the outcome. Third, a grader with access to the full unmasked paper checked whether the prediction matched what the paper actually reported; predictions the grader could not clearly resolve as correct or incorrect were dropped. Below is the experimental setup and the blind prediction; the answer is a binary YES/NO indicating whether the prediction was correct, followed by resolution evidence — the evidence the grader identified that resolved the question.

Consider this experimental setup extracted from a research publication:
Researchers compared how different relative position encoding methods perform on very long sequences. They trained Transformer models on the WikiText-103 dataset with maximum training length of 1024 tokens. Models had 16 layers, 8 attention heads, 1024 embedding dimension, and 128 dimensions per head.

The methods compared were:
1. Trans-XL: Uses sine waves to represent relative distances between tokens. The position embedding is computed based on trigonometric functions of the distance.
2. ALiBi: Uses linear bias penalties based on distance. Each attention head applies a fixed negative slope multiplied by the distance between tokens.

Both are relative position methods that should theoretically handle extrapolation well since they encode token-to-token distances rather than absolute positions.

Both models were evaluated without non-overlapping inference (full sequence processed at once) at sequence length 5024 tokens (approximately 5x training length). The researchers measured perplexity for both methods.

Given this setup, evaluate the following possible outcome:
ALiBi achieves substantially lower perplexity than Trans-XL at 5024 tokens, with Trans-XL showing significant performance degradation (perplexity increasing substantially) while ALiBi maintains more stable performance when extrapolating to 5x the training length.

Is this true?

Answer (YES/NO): NO